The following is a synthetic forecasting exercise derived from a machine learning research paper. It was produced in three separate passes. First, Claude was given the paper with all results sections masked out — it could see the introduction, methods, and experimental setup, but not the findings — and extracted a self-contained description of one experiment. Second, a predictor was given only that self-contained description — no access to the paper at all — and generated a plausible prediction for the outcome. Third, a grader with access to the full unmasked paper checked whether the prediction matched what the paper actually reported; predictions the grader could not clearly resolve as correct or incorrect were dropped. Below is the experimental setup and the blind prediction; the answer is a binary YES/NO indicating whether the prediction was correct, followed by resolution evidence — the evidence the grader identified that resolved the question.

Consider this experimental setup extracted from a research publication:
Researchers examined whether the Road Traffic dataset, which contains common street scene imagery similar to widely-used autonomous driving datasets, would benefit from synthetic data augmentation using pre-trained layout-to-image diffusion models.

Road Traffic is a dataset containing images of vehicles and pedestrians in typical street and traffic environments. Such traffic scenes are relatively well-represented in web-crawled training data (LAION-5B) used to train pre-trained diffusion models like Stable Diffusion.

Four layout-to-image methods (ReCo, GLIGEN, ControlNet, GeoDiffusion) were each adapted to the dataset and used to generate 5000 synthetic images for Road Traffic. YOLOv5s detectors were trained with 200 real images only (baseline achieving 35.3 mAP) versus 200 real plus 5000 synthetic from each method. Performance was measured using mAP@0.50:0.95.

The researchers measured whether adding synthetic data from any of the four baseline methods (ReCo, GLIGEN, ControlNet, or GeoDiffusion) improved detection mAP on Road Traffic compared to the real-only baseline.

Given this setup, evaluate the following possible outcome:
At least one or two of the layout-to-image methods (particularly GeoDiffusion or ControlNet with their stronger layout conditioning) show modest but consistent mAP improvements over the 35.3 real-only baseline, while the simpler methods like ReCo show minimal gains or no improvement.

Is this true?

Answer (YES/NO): NO